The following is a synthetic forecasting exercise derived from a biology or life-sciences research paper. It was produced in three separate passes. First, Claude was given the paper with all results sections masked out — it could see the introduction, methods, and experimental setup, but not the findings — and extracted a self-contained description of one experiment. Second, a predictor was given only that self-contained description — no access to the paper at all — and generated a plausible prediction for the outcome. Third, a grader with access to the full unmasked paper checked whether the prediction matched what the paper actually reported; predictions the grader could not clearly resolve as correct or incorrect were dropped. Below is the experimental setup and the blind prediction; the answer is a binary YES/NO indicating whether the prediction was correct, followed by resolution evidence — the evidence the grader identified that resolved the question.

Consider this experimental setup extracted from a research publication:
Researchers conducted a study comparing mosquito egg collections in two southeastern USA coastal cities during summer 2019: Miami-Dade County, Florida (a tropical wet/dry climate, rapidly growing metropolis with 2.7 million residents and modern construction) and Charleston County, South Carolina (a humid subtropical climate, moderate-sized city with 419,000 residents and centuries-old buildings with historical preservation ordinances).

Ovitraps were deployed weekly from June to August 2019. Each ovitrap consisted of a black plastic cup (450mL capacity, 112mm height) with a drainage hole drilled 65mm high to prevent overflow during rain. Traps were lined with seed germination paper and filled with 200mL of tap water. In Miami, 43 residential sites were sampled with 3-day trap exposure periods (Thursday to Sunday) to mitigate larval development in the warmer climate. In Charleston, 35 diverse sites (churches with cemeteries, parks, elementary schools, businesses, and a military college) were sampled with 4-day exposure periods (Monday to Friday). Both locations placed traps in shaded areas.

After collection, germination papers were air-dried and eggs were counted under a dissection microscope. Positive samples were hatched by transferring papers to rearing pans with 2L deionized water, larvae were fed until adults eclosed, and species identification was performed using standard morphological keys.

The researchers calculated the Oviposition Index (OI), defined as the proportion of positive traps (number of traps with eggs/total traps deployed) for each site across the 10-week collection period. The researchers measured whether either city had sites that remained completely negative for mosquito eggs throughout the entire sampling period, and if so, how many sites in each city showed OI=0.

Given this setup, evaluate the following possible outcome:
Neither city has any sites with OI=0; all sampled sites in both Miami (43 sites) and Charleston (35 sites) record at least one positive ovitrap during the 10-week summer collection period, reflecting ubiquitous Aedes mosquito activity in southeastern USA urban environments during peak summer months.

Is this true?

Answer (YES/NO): NO